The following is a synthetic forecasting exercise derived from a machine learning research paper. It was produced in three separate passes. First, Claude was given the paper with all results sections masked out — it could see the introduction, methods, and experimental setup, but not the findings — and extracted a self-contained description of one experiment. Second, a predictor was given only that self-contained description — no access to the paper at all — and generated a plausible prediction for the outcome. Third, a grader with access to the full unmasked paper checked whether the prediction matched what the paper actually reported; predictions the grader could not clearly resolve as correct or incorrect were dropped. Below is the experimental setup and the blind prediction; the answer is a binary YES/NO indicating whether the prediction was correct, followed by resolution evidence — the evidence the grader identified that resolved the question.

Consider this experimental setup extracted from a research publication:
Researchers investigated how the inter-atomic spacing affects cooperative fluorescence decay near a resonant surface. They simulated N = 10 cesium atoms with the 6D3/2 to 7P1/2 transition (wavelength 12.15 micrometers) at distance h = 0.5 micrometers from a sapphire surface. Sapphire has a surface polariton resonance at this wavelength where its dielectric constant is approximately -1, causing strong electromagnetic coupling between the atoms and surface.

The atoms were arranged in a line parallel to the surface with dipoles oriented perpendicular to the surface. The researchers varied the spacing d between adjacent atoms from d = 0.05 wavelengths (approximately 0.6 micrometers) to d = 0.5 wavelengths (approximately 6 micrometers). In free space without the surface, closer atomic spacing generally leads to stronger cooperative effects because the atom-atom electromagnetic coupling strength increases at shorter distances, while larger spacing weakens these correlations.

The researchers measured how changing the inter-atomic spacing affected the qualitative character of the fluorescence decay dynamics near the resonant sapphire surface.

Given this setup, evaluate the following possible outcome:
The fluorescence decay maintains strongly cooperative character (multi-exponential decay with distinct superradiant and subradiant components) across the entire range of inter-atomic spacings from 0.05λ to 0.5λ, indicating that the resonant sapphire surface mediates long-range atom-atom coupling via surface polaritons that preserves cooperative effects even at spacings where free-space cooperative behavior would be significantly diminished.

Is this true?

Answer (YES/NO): NO